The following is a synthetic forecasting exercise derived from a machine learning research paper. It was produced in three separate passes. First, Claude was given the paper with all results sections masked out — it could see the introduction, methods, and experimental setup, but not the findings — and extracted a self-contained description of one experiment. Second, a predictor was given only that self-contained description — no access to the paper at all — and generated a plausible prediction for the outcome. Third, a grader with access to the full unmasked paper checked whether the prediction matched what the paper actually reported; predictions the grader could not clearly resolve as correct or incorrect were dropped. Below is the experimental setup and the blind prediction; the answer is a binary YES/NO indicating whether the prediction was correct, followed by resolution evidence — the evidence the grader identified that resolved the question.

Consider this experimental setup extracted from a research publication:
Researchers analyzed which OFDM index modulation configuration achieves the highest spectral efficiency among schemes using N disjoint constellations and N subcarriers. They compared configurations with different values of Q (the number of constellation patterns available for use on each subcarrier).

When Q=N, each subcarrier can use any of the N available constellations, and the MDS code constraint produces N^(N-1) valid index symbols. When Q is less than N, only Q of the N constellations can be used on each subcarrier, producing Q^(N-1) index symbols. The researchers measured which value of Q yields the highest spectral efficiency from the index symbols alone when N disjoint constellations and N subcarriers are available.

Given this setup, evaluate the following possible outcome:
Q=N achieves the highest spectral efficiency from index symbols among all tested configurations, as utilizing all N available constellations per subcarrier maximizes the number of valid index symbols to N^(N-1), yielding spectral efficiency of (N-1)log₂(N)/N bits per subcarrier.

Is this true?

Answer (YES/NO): YES